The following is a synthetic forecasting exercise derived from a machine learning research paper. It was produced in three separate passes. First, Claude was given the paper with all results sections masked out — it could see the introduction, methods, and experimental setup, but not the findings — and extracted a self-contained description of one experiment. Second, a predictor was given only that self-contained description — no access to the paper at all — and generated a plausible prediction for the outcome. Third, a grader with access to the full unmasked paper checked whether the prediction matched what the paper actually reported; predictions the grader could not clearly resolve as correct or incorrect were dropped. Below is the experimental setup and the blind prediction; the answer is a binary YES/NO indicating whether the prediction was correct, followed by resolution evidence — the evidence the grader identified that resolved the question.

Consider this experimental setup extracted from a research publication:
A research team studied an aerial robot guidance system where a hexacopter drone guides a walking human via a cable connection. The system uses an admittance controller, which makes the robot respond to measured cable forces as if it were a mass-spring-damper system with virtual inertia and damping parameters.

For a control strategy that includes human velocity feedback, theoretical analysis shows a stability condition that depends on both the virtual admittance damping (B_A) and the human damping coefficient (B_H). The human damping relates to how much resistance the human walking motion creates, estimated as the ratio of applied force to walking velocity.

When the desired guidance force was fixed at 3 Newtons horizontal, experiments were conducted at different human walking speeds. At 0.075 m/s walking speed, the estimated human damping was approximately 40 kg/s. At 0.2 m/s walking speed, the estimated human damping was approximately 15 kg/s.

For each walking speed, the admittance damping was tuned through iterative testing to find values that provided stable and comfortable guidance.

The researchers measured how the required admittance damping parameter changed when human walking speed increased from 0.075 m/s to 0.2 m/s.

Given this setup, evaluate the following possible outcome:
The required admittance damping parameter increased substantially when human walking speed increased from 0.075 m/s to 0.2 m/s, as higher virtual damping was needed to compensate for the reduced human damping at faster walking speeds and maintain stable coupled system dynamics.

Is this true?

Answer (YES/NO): NO